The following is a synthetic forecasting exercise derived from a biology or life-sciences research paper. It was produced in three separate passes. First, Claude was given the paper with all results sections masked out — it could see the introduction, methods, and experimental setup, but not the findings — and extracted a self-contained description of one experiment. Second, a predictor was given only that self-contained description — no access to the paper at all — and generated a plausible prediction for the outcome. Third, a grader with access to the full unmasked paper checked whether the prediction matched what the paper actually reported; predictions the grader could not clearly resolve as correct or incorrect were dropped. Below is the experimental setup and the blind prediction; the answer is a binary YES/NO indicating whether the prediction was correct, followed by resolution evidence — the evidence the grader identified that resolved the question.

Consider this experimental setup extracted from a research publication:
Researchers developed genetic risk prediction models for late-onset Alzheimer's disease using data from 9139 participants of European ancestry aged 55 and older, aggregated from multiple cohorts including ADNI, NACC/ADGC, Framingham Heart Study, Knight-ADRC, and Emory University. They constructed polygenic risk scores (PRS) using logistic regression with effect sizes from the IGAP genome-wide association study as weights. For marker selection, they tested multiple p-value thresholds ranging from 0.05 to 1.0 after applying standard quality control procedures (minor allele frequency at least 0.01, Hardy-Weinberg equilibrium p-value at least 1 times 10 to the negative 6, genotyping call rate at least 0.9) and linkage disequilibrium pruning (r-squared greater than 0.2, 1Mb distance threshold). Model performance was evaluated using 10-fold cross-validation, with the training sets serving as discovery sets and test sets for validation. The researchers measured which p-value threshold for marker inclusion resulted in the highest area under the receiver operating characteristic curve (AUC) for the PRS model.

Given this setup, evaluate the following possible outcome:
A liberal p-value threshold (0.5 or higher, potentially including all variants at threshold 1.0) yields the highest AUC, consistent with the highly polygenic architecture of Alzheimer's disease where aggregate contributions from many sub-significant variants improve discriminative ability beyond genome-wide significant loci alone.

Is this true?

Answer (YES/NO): YES